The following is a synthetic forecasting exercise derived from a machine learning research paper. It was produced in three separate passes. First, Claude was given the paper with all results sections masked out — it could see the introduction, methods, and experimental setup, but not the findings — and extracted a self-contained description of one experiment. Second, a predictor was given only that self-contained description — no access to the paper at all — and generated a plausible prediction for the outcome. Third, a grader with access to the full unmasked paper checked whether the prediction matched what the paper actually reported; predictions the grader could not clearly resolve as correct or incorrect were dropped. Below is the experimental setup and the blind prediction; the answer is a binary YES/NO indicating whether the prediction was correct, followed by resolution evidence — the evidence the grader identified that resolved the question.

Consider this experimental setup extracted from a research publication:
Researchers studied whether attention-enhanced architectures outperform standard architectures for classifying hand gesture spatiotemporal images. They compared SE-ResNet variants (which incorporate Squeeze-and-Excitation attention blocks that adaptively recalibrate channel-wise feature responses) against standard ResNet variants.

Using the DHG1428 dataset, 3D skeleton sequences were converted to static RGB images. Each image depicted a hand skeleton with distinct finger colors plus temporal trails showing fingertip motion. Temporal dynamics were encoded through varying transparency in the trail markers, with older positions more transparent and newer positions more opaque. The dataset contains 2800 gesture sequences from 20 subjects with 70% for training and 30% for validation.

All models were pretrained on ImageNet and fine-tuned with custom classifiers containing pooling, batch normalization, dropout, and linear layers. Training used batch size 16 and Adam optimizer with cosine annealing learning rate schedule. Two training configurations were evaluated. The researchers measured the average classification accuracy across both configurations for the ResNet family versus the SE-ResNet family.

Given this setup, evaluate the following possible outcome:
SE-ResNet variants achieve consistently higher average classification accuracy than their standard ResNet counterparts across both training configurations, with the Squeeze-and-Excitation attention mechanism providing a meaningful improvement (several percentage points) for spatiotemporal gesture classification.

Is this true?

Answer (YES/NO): NO